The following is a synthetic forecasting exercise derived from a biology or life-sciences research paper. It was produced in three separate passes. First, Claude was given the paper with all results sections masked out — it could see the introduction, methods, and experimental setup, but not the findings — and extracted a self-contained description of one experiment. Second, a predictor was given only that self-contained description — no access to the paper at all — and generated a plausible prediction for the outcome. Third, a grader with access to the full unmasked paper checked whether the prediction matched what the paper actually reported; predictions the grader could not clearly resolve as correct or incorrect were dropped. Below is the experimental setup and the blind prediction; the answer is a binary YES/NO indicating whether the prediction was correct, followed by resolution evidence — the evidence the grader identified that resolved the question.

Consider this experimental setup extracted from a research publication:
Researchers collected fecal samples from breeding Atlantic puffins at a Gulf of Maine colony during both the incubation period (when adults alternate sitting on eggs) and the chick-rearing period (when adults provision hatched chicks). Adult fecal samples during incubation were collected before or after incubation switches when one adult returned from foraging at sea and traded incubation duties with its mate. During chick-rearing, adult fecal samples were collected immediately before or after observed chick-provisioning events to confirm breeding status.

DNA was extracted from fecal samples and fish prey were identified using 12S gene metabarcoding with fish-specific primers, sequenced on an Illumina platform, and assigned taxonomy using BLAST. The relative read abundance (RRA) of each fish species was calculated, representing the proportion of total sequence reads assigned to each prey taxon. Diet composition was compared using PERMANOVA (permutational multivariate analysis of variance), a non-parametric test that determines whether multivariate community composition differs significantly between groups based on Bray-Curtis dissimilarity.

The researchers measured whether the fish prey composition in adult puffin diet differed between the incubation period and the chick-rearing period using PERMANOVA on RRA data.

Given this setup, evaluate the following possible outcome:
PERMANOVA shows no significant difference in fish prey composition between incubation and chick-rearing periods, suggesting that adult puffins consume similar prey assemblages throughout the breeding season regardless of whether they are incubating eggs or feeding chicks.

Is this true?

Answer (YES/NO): NO